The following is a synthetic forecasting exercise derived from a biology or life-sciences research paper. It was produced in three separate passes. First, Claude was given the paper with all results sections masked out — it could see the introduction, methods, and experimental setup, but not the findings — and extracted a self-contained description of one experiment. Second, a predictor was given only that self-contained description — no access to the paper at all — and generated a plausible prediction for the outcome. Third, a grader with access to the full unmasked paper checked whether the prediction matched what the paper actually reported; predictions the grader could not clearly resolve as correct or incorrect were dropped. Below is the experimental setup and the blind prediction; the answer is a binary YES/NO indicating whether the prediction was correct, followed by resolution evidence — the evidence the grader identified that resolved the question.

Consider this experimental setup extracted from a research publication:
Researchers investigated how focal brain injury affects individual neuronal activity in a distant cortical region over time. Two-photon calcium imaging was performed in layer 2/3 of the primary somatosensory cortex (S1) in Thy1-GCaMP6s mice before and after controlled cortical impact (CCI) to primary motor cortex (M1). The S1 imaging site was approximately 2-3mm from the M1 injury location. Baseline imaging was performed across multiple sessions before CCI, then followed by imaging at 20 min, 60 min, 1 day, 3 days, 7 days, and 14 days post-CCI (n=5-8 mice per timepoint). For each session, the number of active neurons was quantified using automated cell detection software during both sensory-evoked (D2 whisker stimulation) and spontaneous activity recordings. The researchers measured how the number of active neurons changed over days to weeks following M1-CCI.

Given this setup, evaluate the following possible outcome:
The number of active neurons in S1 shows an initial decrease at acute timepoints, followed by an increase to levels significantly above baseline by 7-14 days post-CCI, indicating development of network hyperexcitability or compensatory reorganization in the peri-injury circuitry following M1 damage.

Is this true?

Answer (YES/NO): NO